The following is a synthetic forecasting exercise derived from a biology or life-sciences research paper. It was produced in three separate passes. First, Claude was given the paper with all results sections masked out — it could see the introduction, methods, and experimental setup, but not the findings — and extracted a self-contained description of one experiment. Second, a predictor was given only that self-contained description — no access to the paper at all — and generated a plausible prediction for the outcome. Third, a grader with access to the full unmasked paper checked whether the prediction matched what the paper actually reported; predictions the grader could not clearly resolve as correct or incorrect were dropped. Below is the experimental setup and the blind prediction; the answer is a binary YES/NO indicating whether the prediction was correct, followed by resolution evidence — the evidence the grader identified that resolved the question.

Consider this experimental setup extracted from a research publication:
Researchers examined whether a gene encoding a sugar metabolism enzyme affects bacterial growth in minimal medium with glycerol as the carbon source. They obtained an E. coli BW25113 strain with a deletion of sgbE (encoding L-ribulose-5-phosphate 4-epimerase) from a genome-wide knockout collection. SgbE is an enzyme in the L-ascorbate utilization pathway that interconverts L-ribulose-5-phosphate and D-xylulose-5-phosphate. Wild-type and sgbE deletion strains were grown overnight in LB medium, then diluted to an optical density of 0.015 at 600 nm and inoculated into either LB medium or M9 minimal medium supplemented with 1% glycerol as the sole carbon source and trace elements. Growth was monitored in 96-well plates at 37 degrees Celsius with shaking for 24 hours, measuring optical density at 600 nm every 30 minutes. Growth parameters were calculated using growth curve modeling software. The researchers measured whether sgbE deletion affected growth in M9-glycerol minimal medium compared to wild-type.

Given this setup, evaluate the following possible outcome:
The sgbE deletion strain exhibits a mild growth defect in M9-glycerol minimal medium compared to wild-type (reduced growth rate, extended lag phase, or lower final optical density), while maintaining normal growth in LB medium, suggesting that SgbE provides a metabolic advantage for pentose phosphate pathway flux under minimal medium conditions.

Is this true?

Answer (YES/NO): NO